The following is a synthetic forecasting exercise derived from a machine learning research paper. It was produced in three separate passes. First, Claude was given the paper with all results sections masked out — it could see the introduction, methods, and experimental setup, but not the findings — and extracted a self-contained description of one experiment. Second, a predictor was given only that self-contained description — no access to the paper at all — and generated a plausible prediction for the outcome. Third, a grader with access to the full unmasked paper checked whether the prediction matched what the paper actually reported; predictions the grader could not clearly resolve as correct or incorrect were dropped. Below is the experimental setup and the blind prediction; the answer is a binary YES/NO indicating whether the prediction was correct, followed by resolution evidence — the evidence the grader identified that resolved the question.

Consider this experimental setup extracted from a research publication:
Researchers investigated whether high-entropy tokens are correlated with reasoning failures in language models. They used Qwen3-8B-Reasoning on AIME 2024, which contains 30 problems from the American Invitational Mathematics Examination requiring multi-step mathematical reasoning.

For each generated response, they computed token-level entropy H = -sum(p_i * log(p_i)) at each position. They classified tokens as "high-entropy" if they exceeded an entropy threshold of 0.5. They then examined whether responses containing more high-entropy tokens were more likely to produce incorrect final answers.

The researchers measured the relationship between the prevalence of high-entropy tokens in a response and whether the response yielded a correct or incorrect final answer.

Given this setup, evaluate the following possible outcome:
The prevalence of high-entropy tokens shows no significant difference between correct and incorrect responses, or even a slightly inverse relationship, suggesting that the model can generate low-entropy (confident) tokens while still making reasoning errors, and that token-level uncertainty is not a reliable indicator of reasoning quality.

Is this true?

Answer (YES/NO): NO